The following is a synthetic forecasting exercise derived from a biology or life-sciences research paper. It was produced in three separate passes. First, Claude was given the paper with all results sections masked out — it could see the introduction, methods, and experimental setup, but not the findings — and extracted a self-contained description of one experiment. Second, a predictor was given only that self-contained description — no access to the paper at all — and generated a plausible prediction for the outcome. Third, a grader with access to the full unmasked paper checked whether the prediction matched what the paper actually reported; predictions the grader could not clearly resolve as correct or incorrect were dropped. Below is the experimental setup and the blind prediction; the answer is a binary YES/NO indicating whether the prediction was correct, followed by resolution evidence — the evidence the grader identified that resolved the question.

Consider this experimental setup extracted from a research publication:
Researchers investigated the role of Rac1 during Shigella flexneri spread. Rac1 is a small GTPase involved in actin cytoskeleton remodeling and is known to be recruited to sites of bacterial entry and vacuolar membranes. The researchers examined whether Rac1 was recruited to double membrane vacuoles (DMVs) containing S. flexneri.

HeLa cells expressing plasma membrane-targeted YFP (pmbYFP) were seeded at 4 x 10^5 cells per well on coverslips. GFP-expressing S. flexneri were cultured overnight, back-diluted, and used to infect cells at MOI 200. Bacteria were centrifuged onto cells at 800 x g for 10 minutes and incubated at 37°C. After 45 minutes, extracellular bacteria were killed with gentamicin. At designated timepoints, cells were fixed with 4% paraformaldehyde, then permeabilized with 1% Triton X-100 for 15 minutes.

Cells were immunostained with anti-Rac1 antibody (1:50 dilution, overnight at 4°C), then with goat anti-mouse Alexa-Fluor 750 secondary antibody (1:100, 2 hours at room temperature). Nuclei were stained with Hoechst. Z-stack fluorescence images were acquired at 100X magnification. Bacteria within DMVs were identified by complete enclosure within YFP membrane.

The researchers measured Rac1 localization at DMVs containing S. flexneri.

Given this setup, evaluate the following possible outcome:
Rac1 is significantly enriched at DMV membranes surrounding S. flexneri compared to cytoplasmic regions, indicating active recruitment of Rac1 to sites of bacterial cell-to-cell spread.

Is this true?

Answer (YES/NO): YES